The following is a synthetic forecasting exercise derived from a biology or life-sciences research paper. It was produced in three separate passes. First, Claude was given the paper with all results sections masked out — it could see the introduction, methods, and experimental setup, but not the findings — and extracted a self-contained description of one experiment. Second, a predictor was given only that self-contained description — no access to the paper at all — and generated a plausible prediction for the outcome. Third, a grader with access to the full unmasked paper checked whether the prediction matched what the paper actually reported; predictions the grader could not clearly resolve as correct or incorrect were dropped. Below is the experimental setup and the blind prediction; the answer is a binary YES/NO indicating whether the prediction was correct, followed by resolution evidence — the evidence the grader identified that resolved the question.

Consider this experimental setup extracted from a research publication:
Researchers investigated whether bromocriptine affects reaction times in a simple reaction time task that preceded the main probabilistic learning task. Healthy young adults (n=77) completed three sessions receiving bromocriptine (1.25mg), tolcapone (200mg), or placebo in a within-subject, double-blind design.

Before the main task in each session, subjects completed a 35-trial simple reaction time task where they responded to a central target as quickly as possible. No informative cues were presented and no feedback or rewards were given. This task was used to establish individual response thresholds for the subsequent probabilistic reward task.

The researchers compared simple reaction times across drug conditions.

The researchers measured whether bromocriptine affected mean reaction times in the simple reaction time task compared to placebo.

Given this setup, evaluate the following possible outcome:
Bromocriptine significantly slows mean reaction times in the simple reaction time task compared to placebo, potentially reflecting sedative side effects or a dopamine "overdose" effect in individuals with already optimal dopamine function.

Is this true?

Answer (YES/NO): NO